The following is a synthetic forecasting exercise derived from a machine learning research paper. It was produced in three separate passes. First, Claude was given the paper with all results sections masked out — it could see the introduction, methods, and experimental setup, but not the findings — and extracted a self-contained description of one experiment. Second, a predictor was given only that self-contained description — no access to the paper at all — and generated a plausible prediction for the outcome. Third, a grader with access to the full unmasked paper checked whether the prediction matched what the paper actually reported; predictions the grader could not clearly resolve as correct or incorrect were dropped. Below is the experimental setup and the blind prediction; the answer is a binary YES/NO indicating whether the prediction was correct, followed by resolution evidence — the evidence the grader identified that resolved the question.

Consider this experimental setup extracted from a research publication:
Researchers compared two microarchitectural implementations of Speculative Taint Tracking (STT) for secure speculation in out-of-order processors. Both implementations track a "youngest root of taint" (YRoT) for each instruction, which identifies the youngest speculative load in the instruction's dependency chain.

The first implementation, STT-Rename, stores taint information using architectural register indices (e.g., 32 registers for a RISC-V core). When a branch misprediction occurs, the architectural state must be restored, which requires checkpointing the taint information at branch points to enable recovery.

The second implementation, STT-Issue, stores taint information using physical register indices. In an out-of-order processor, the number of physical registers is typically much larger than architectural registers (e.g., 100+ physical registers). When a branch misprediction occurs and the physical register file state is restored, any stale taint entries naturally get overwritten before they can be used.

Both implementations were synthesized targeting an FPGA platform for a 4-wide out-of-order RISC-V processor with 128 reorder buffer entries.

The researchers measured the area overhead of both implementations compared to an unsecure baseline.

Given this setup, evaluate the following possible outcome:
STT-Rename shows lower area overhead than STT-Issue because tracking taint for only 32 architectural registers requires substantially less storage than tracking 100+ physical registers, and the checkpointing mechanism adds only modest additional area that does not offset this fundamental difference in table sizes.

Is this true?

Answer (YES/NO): NO